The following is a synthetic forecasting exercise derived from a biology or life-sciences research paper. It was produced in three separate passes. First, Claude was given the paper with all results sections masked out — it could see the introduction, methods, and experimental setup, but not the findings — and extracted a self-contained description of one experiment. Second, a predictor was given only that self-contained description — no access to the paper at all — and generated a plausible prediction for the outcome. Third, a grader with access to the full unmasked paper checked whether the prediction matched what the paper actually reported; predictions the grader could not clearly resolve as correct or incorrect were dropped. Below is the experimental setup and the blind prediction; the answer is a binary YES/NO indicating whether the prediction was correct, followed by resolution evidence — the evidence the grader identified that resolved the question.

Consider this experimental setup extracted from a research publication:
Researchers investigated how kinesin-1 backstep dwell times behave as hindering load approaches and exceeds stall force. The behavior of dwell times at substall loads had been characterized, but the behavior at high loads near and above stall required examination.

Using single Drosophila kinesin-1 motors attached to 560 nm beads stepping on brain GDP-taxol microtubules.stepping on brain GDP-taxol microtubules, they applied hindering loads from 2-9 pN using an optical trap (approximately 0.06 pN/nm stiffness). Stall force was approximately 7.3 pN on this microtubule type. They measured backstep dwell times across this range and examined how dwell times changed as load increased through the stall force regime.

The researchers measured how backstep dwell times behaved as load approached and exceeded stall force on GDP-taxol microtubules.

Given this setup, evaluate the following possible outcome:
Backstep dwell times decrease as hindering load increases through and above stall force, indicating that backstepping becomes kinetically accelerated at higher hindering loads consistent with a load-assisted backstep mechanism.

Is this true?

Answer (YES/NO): NO